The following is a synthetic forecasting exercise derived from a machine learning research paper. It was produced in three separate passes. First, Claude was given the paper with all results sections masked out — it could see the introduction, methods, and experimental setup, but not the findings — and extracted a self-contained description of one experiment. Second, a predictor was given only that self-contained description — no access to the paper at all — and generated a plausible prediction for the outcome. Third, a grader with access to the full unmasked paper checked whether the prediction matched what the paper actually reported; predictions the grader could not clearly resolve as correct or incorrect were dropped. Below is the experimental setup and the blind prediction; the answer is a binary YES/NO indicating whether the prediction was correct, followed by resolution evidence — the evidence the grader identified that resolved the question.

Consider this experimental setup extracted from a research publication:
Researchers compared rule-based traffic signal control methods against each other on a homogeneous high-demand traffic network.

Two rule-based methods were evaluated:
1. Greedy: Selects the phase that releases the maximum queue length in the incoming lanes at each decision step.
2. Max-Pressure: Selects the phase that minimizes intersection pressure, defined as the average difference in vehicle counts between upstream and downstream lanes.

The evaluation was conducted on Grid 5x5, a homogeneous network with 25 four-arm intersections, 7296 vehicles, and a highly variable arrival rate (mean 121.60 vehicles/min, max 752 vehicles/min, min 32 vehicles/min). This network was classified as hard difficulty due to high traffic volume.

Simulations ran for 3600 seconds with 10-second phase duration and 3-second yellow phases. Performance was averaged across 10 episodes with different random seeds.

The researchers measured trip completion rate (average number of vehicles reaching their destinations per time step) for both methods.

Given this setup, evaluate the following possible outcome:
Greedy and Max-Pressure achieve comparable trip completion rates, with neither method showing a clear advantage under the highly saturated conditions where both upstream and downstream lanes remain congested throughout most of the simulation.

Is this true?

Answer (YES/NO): YES